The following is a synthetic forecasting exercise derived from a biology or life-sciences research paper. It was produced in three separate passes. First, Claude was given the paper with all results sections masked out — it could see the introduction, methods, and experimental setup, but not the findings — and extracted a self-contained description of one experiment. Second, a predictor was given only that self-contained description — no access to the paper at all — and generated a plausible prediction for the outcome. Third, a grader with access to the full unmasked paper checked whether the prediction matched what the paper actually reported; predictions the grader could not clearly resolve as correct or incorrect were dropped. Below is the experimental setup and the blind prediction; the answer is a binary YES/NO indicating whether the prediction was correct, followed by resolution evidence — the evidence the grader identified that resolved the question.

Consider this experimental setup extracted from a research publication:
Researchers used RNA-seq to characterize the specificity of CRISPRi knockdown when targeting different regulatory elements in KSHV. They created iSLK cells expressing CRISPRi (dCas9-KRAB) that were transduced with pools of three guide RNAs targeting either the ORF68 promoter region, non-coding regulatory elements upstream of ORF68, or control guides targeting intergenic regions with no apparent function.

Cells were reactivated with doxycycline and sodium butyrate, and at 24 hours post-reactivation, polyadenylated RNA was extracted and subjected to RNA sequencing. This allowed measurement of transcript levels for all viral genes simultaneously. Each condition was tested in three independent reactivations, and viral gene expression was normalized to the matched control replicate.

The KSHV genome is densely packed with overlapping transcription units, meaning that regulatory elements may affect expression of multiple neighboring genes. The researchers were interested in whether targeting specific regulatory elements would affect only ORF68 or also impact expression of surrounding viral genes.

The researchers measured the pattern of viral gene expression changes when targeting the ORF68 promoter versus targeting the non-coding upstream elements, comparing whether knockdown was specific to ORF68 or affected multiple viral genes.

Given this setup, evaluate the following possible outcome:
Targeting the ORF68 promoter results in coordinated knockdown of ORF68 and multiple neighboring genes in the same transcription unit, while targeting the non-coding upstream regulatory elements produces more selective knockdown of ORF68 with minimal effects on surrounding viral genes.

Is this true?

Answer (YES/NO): NO